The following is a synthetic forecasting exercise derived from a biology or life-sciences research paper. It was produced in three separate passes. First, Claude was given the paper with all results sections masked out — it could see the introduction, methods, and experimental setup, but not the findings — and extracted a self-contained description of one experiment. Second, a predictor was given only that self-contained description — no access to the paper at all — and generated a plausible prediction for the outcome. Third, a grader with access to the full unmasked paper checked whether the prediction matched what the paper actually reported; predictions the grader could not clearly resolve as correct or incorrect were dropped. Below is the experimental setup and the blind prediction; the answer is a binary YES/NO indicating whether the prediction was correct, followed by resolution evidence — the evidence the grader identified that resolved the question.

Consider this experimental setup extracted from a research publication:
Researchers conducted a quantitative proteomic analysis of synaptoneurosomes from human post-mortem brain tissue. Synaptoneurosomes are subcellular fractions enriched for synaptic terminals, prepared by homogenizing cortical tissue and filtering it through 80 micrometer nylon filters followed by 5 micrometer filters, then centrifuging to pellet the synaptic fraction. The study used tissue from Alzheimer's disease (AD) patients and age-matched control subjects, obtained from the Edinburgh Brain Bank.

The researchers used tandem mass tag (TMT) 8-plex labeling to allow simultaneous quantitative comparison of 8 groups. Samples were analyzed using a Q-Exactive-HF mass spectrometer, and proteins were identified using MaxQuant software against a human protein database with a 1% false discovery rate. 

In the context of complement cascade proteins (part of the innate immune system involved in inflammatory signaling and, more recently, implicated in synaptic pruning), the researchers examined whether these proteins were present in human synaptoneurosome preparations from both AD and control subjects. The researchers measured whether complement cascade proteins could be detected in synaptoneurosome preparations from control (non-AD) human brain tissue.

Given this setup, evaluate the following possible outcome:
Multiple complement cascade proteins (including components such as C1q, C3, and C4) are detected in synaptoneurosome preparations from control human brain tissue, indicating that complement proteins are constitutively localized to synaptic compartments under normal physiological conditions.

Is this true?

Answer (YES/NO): YES